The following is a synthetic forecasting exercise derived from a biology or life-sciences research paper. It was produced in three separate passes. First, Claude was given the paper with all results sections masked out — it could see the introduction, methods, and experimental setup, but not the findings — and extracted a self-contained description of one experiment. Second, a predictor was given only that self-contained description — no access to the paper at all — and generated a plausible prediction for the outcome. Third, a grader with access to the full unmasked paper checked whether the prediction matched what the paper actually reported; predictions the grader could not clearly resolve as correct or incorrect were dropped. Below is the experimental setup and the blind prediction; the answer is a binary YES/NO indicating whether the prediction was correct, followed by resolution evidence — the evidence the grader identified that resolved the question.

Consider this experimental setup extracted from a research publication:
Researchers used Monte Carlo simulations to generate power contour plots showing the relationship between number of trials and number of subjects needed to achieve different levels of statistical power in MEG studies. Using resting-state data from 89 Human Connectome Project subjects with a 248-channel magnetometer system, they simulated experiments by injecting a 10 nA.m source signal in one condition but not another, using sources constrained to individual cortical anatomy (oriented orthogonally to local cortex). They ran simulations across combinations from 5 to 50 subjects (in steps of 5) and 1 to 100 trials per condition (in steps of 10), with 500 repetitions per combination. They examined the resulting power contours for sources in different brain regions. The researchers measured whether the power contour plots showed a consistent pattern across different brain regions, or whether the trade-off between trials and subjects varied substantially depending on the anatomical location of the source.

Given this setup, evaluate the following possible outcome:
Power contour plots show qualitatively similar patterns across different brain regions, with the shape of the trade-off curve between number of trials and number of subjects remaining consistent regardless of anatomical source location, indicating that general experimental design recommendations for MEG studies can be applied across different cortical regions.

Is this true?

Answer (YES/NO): NO